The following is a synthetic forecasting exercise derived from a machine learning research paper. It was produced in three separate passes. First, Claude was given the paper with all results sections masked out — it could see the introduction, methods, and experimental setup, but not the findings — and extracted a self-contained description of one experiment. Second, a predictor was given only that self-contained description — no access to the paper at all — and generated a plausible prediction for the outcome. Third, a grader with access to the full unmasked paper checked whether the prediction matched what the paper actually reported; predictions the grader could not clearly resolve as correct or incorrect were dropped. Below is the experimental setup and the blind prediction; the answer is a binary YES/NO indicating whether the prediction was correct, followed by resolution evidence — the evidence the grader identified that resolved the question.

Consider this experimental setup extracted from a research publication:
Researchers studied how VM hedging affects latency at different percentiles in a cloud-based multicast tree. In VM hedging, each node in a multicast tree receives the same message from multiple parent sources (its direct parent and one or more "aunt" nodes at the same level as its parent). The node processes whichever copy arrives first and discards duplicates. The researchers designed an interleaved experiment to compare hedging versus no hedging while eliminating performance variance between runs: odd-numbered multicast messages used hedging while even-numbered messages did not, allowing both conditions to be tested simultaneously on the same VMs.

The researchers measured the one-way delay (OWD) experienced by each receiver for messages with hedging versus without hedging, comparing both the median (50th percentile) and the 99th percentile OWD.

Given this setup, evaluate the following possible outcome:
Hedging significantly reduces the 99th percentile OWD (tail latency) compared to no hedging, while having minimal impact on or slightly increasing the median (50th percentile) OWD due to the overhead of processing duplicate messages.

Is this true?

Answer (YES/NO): YES